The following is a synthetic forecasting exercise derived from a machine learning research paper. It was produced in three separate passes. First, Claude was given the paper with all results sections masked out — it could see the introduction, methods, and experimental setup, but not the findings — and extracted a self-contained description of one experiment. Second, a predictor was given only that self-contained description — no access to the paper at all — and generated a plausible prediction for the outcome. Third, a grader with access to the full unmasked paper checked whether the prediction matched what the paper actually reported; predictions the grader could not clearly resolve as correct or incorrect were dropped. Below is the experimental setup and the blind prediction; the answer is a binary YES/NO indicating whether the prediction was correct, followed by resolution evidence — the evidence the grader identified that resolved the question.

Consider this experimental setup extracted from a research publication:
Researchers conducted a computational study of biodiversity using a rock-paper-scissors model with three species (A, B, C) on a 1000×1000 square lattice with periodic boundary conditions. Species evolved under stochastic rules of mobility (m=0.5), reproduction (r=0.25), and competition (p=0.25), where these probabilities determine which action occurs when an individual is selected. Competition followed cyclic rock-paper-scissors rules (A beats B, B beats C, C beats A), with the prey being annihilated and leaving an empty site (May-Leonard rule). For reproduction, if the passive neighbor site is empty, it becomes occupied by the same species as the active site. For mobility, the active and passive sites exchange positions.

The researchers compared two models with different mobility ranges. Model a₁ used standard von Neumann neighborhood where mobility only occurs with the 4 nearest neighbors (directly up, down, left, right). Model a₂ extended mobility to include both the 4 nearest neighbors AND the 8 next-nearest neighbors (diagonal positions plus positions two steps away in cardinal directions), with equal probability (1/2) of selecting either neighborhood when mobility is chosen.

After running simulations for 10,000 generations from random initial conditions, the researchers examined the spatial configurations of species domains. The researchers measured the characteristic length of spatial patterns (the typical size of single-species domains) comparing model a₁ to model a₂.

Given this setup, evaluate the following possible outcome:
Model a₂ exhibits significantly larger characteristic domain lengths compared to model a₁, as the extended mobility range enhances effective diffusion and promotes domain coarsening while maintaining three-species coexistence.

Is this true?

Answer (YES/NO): YES